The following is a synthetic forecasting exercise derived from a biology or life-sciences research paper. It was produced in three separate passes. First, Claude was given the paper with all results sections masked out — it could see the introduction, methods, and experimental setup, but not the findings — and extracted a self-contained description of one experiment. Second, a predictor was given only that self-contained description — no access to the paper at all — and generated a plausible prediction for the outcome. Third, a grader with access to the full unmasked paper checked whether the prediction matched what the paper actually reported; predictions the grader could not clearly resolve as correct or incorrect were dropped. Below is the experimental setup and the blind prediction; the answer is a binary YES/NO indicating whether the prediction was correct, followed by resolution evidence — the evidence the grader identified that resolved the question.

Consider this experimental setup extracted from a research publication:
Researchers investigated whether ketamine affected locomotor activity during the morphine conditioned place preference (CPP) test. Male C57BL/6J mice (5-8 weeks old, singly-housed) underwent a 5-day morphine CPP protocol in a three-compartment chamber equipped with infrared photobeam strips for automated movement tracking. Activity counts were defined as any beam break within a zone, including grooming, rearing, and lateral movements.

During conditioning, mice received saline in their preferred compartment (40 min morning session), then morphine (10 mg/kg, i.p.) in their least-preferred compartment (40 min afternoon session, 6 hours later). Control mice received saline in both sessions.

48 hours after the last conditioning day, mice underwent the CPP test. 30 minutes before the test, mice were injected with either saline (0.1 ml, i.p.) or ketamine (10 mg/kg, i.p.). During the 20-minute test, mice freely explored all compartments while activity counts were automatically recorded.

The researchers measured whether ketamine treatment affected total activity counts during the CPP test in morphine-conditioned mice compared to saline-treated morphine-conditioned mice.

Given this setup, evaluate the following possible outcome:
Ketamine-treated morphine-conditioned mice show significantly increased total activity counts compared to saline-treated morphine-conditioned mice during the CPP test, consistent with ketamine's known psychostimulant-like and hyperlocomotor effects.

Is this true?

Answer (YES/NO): NO